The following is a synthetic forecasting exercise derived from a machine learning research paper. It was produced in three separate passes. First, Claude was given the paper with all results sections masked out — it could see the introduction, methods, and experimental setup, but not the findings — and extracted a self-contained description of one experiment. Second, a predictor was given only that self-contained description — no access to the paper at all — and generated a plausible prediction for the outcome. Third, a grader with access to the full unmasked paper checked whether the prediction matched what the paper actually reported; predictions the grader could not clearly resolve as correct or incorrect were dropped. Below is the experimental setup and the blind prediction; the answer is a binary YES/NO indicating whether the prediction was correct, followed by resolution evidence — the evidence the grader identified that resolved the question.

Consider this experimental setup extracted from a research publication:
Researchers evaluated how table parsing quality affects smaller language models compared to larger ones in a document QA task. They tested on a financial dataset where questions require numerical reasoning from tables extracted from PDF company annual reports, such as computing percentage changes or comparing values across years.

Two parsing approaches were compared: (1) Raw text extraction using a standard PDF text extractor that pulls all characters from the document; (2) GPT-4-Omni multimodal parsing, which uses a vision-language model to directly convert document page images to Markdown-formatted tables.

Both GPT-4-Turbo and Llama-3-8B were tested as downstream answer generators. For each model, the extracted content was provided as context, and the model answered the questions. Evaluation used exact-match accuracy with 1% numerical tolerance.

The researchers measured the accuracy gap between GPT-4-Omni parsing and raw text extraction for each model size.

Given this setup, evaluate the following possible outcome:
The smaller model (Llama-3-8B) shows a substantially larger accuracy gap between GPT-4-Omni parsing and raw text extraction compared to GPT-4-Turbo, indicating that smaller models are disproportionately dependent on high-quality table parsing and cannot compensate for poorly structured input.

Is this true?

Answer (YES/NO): NO